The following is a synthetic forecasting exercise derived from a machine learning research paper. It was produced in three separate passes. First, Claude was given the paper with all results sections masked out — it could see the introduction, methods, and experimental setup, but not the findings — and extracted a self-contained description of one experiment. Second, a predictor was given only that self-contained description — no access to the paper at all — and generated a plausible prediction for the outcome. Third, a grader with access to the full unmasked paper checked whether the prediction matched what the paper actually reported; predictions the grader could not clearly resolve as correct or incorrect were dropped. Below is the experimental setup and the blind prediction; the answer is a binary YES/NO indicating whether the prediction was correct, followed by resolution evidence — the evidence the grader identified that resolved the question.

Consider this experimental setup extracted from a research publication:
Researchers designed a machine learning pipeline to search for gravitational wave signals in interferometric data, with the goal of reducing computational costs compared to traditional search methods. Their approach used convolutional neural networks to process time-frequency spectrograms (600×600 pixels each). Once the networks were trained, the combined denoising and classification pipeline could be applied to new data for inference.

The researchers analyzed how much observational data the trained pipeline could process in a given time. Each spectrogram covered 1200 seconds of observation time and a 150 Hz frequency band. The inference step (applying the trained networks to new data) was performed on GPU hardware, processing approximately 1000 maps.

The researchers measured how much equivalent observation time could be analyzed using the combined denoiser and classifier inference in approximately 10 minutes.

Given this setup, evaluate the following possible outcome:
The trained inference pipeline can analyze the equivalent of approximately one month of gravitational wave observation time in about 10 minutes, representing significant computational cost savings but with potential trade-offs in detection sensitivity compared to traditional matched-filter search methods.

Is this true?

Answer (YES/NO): NO